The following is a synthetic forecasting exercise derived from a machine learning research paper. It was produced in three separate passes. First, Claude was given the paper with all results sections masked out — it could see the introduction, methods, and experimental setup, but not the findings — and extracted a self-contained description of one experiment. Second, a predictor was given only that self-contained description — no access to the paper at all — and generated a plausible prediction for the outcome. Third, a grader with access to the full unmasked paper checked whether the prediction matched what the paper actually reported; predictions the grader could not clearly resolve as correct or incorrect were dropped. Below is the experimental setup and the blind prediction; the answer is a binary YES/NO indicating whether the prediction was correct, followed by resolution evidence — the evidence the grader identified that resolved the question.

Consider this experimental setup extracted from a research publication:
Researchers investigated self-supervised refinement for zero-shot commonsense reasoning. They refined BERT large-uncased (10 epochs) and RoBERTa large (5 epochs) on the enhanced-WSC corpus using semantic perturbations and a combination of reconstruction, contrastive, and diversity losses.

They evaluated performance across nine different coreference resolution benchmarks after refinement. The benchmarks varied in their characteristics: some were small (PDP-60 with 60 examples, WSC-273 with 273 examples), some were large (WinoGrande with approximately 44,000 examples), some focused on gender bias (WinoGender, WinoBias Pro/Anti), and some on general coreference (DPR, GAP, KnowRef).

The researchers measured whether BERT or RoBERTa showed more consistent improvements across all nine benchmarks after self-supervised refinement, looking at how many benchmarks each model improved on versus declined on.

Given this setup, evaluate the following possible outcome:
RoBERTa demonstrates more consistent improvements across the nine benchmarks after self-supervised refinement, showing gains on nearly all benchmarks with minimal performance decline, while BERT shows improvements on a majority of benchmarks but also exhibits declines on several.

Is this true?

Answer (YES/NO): YES